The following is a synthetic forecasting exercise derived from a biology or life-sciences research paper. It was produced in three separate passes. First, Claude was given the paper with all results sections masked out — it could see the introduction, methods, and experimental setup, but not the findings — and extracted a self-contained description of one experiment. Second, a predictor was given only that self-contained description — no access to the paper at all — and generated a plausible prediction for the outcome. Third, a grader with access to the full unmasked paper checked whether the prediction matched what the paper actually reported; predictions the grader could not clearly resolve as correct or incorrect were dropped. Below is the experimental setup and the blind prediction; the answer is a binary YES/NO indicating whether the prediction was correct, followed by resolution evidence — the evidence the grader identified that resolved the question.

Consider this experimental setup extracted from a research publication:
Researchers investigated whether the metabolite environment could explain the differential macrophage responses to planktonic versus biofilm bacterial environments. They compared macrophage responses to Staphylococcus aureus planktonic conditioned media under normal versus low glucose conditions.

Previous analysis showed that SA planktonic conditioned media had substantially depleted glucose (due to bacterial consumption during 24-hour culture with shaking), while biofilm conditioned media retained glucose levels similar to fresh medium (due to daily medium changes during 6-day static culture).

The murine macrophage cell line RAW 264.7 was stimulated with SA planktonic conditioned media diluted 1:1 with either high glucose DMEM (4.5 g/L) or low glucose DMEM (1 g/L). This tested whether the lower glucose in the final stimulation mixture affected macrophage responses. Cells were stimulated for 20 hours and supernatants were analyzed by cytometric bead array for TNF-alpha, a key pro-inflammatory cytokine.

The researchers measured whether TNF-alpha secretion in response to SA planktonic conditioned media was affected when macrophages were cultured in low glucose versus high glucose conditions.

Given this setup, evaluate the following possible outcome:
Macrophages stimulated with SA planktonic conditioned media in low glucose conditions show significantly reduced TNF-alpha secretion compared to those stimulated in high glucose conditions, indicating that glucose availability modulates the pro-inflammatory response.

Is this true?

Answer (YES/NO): NO